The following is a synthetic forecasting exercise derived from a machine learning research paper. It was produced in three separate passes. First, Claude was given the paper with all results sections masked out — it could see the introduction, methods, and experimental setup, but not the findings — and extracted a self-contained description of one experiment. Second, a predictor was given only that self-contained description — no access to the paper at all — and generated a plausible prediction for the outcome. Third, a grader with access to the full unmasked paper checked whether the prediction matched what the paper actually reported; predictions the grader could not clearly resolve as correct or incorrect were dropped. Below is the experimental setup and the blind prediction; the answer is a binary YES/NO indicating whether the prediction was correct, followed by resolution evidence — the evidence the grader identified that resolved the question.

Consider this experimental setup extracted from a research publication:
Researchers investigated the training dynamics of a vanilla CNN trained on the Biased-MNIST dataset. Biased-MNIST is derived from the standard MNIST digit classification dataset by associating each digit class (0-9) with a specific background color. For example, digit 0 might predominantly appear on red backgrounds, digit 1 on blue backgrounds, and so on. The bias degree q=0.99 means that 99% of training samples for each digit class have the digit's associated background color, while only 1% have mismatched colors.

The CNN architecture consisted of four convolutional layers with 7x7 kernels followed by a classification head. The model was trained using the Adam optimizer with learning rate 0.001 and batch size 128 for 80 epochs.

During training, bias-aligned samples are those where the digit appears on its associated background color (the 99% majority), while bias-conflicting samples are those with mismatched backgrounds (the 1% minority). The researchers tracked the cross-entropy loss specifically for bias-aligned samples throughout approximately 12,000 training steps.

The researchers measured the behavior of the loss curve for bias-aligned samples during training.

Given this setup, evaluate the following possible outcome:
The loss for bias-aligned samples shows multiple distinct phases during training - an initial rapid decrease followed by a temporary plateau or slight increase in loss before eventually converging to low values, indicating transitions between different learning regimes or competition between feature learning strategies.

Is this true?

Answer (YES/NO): NO